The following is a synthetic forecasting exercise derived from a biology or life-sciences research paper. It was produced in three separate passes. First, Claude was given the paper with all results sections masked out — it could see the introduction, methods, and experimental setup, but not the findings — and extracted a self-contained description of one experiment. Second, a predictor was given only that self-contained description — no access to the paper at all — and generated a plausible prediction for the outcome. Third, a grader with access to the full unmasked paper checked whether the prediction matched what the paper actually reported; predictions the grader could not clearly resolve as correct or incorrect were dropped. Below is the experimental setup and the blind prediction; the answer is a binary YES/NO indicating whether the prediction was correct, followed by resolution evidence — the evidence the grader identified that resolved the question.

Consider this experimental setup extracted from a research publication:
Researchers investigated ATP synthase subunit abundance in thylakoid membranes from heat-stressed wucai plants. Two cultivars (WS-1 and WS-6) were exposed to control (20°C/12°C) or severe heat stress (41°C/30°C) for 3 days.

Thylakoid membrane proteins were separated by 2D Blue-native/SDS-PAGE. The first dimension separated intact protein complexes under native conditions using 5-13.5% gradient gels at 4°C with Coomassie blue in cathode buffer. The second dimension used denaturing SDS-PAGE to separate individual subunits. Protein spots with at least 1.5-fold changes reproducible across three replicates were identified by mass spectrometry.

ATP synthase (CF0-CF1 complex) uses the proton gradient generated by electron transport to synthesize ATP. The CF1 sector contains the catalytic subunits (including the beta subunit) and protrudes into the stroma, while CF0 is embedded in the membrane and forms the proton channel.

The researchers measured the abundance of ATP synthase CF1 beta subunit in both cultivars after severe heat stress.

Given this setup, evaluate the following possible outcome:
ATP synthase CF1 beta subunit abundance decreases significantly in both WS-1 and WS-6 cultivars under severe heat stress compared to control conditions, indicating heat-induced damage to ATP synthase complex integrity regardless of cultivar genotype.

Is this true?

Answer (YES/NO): NO